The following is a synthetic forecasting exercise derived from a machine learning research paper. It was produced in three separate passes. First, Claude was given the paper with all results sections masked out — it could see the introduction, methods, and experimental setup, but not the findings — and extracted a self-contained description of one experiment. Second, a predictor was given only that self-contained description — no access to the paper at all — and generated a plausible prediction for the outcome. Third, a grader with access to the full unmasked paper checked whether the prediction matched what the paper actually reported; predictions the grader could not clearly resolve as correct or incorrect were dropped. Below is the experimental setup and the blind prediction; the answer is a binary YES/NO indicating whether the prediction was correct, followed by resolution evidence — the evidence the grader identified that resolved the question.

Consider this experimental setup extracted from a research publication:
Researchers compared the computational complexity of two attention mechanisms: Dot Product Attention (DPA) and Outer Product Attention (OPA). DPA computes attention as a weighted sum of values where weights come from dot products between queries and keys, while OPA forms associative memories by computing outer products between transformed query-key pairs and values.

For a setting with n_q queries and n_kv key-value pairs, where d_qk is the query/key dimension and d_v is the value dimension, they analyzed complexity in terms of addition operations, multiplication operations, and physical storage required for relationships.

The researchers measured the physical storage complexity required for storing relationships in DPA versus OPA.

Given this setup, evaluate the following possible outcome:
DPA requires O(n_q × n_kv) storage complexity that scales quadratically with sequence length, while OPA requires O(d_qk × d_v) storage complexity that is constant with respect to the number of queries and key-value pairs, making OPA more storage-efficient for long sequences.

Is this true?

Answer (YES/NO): NO